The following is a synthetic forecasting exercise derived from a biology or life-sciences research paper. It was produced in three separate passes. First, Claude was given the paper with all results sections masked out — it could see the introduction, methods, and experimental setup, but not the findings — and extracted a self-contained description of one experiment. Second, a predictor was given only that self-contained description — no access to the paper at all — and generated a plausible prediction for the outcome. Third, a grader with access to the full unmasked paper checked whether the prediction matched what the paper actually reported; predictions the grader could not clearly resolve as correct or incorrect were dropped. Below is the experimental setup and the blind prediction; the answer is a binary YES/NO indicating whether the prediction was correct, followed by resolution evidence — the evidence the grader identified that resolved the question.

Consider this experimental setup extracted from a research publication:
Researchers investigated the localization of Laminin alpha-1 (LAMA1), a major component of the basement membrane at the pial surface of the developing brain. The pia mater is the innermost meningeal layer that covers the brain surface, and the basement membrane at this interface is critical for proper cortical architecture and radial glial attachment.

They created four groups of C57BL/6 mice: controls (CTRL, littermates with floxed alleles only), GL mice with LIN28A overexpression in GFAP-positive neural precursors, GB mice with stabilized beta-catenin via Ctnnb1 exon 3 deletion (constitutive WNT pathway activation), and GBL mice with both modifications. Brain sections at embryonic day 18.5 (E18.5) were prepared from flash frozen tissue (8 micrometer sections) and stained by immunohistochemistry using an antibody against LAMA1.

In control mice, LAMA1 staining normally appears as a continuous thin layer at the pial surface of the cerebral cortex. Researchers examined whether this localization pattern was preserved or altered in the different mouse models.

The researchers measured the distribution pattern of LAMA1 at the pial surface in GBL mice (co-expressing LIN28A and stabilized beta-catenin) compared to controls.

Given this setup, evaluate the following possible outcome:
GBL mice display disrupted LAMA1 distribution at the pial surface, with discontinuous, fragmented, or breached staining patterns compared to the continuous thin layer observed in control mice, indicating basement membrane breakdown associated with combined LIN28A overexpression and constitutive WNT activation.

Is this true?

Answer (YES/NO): YES